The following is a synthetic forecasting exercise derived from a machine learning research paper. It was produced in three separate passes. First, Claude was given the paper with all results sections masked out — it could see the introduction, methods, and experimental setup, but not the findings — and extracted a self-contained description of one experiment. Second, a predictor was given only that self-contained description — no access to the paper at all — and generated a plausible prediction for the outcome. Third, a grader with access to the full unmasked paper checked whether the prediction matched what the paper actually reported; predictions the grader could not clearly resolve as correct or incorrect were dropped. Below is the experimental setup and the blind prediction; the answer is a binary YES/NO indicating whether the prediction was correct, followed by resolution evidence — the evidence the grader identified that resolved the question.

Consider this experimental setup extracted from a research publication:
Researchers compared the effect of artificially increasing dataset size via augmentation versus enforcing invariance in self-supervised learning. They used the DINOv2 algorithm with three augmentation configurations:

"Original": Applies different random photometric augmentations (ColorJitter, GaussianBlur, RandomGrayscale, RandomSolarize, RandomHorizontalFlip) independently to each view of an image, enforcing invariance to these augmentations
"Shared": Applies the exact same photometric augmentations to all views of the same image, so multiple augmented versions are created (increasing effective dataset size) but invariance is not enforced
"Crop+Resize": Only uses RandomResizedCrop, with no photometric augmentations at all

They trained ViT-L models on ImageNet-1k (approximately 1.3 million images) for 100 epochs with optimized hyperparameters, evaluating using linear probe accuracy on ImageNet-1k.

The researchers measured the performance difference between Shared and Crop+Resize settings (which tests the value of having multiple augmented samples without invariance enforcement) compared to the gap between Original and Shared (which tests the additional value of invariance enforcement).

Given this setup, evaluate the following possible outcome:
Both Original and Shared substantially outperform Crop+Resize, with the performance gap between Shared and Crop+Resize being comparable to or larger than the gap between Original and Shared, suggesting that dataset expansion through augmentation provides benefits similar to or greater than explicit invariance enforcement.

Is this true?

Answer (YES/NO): YES